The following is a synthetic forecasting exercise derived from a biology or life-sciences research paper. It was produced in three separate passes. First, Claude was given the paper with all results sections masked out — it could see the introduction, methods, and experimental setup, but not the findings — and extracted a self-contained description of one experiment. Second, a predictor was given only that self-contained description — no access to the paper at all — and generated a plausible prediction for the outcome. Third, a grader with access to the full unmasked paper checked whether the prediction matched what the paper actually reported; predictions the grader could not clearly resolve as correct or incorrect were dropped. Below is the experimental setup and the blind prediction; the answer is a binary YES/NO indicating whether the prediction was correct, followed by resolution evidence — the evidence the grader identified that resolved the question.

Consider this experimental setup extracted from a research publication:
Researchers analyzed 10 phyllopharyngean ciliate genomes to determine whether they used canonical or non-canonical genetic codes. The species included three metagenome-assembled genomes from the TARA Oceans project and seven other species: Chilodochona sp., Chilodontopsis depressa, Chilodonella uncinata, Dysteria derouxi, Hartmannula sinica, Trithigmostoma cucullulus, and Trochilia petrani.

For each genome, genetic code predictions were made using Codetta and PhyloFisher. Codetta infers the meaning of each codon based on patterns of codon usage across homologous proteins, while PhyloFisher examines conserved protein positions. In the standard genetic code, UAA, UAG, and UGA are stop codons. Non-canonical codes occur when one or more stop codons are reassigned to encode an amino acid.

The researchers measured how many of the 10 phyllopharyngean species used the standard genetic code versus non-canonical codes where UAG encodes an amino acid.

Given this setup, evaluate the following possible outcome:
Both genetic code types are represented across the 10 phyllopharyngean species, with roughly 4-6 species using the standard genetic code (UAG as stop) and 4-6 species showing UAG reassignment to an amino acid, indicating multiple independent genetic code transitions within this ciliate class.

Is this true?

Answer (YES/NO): YES